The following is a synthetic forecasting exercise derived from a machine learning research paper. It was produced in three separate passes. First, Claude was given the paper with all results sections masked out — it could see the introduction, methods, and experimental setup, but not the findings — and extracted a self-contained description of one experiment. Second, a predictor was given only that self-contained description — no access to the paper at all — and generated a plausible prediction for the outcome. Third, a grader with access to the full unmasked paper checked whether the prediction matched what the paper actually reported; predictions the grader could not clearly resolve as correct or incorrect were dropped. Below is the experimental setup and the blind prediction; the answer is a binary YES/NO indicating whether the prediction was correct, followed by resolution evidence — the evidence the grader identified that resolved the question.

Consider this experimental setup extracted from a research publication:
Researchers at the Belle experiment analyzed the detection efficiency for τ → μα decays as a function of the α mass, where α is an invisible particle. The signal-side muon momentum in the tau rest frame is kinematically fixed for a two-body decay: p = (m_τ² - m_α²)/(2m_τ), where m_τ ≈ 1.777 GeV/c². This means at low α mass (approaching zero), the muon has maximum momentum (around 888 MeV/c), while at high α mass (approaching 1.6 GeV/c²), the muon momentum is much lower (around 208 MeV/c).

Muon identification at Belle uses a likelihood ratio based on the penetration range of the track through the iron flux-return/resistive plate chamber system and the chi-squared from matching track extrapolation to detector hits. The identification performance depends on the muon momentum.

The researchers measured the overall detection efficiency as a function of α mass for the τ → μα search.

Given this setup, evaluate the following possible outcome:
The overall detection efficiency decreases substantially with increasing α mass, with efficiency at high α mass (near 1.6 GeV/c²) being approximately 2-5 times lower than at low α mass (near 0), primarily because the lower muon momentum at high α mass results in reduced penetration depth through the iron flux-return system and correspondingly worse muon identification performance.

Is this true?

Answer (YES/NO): NO